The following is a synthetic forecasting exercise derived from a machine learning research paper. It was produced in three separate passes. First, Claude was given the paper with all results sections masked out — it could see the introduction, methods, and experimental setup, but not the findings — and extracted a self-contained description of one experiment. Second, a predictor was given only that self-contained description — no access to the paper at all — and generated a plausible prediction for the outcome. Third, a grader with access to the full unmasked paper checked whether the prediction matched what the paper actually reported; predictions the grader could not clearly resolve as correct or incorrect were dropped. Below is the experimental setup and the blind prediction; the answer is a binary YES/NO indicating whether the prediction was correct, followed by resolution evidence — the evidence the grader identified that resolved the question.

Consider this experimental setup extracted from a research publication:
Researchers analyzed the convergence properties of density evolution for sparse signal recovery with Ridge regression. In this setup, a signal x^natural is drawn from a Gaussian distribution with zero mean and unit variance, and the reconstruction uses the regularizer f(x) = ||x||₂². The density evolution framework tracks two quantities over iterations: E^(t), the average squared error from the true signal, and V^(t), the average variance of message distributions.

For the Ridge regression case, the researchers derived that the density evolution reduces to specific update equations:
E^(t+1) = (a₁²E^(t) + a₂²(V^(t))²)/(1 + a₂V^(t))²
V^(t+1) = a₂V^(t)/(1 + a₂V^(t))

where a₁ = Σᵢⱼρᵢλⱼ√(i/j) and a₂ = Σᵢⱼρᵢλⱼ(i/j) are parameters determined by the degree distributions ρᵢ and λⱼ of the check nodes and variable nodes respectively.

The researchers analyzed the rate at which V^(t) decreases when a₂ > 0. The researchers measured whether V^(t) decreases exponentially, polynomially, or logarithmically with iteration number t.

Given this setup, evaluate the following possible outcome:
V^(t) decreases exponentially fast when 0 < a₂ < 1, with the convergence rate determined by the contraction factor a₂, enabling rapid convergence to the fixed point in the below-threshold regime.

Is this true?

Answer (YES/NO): NO